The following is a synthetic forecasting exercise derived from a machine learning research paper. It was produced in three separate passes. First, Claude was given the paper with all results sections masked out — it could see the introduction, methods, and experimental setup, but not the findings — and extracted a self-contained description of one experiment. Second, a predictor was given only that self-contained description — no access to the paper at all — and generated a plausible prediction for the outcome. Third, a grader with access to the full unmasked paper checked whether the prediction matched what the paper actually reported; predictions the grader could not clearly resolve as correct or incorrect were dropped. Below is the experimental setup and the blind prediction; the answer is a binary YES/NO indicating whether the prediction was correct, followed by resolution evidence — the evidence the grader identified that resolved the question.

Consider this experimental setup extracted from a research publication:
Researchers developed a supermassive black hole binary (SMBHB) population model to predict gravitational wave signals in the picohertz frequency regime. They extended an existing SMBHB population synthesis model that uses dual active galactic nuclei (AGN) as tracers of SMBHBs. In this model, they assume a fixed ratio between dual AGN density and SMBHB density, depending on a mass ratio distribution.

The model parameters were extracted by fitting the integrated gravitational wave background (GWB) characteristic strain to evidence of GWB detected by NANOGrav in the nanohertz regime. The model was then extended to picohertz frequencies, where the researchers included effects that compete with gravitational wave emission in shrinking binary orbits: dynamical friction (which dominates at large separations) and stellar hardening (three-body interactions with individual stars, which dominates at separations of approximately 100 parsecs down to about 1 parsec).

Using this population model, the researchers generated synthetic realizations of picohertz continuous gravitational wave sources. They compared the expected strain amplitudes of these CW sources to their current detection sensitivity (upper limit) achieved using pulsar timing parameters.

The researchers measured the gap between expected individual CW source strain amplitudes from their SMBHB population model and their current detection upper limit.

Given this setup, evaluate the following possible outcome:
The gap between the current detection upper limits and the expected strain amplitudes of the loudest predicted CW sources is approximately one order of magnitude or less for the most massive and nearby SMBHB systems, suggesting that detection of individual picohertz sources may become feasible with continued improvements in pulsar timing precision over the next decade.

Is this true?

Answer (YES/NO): NO